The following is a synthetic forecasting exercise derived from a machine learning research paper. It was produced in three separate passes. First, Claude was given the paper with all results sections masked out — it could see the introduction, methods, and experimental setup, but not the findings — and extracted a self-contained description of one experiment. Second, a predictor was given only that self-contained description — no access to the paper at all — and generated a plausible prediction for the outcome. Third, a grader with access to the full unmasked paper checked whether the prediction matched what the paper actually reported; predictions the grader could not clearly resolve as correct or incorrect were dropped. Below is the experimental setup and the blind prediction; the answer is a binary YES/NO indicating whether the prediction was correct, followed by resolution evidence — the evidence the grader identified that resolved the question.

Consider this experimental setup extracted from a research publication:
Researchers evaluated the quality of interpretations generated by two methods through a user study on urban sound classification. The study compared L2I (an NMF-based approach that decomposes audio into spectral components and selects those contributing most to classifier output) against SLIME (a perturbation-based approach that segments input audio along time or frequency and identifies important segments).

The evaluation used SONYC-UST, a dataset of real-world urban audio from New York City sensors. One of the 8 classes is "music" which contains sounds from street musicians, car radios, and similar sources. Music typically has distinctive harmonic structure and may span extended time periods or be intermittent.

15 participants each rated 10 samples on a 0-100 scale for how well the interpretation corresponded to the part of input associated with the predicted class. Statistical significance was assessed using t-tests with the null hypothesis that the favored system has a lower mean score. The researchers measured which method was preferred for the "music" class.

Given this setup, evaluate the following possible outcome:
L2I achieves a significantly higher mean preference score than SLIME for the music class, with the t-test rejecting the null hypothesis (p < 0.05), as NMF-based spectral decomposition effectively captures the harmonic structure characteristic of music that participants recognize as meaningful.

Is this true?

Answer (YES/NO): YES